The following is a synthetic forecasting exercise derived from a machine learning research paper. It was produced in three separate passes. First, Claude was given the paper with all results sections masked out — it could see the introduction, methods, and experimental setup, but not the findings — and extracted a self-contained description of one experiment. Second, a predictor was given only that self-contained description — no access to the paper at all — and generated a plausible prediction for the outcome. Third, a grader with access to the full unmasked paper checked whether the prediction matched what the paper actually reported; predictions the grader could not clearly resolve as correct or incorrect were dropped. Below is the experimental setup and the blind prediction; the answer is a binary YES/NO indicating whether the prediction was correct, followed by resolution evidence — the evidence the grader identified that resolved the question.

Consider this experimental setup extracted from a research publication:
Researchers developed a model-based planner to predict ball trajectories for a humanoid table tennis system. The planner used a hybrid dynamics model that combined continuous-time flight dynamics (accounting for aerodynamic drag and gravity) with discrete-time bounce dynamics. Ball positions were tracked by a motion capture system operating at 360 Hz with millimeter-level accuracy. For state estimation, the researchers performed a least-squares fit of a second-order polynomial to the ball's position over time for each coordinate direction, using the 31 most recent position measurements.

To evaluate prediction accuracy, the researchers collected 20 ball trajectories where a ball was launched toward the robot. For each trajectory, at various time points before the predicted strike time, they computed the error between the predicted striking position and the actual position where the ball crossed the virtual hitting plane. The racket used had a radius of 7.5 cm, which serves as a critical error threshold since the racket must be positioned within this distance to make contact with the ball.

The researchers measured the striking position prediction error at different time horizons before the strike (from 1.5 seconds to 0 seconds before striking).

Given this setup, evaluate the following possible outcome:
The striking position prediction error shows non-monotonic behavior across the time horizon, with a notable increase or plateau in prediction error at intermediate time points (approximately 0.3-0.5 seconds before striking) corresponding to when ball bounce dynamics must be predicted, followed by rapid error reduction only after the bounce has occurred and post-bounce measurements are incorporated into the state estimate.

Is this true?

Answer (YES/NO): NO